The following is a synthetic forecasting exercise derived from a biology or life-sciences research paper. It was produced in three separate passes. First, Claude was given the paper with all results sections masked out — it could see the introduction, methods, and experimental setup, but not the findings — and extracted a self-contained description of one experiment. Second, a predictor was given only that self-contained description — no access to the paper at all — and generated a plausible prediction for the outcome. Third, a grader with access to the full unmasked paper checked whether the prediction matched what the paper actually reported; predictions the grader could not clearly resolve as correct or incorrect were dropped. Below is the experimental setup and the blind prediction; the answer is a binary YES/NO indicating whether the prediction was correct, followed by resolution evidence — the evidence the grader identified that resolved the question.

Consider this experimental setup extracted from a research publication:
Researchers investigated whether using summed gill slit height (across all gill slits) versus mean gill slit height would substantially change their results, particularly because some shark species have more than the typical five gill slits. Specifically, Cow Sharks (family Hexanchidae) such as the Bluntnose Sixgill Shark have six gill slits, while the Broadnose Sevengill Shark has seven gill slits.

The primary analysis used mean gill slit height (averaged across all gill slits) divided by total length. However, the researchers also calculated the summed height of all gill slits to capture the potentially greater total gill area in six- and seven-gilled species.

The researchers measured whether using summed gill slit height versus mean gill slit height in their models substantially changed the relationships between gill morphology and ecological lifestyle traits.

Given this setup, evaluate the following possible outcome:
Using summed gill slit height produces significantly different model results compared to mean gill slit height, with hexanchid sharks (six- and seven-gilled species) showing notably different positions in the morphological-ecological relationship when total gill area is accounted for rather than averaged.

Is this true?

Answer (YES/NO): NO